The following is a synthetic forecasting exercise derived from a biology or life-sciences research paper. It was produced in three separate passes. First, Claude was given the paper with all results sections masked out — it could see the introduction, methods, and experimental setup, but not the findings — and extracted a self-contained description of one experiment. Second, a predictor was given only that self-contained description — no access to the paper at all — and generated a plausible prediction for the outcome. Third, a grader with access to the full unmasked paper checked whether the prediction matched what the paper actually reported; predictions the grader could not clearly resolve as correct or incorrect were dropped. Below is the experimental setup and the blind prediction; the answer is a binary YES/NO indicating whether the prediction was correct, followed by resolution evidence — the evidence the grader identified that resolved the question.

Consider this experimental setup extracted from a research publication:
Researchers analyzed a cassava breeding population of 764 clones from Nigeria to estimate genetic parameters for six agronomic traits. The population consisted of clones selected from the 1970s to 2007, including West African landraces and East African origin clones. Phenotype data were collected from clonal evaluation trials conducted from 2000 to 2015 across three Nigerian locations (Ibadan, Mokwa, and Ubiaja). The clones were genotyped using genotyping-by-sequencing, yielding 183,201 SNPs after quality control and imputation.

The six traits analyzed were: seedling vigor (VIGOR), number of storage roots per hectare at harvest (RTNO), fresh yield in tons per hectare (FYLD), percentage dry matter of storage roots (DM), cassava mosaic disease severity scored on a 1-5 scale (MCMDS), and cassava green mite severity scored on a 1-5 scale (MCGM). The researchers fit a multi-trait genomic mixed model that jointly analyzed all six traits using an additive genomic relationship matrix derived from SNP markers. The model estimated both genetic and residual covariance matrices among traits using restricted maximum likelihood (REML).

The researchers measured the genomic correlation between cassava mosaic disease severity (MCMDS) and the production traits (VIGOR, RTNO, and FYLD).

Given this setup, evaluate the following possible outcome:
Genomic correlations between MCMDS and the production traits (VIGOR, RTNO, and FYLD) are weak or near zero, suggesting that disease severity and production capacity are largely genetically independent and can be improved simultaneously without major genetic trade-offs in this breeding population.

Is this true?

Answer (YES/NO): NO